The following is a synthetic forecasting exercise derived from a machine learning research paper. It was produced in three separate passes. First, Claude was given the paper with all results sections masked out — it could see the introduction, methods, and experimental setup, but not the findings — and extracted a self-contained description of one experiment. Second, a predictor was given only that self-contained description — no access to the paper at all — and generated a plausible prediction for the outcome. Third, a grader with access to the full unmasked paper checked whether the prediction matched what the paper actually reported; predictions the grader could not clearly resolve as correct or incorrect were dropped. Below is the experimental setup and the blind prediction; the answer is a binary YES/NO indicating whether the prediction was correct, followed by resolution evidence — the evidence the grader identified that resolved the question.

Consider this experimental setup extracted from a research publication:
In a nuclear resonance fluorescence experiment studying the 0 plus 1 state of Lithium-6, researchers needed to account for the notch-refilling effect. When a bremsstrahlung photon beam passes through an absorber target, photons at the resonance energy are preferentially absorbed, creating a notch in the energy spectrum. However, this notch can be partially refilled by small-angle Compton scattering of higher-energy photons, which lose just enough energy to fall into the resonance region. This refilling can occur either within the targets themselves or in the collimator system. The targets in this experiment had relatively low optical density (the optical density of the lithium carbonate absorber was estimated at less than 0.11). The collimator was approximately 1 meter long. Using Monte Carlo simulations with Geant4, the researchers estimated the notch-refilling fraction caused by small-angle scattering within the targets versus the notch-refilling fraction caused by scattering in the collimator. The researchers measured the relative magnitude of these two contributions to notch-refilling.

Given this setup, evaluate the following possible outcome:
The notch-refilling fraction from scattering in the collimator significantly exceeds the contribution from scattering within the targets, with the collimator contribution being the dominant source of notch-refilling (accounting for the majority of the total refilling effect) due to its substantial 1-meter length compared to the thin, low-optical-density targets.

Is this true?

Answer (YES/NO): YES